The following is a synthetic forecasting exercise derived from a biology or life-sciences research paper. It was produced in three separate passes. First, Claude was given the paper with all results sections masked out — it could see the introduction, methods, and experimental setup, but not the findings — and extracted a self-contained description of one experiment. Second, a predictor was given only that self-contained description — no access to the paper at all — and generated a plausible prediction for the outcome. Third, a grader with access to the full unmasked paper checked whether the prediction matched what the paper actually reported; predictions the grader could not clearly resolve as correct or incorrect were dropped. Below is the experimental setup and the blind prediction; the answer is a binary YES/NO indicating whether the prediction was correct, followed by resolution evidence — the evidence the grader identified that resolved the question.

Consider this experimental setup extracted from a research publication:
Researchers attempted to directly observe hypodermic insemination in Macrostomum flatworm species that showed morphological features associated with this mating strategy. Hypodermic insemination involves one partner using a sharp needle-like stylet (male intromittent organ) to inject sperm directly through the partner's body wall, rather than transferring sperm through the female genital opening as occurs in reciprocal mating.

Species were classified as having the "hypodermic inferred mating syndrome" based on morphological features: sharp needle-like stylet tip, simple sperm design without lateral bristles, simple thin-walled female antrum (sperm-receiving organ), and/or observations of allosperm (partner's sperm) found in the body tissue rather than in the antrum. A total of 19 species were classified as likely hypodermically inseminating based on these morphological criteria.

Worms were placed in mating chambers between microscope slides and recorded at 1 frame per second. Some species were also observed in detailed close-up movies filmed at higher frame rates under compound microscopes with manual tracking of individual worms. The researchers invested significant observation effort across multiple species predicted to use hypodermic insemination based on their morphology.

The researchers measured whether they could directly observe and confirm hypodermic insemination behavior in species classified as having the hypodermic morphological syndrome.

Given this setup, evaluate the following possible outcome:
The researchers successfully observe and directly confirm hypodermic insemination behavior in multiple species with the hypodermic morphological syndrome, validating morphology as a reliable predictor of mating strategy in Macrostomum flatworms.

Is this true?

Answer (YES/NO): NO